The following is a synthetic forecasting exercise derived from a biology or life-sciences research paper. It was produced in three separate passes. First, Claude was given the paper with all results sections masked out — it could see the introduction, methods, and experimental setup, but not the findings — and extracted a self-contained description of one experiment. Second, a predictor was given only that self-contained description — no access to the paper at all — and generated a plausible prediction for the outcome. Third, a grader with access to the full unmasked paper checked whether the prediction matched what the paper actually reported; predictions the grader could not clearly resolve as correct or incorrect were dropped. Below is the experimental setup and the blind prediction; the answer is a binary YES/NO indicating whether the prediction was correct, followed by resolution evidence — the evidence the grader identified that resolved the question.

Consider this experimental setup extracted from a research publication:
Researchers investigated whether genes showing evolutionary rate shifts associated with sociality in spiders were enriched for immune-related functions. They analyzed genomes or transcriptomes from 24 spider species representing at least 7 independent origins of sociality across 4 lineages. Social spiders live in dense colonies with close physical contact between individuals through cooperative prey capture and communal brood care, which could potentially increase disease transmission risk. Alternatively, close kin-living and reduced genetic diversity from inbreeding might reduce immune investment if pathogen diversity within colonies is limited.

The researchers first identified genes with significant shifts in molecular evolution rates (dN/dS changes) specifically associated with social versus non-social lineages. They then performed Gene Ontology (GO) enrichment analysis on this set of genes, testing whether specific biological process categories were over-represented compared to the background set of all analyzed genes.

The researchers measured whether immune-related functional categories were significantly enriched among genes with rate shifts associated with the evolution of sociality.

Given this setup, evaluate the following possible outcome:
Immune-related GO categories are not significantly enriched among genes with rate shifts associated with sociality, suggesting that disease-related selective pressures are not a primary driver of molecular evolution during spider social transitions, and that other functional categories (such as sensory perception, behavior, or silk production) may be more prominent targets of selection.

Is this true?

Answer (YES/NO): NO